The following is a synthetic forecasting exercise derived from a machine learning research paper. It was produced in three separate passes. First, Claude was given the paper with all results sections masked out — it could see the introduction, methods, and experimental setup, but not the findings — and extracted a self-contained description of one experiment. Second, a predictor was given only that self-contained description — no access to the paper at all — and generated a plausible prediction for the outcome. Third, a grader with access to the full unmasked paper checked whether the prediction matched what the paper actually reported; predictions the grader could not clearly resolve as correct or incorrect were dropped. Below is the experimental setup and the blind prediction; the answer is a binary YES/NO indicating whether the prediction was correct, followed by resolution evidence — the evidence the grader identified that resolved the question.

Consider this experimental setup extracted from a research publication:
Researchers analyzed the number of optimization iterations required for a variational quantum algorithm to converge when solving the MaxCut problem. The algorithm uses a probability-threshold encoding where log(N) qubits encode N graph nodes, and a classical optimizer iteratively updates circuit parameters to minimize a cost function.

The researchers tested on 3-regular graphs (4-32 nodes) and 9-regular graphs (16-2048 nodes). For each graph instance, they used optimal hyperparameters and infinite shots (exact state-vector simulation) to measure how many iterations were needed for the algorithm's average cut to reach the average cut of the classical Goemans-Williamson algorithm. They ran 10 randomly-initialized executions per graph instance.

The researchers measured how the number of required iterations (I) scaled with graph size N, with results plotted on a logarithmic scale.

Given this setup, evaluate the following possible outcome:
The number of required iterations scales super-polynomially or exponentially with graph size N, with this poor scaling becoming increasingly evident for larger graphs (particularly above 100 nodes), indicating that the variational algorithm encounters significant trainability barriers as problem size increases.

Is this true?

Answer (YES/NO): NO